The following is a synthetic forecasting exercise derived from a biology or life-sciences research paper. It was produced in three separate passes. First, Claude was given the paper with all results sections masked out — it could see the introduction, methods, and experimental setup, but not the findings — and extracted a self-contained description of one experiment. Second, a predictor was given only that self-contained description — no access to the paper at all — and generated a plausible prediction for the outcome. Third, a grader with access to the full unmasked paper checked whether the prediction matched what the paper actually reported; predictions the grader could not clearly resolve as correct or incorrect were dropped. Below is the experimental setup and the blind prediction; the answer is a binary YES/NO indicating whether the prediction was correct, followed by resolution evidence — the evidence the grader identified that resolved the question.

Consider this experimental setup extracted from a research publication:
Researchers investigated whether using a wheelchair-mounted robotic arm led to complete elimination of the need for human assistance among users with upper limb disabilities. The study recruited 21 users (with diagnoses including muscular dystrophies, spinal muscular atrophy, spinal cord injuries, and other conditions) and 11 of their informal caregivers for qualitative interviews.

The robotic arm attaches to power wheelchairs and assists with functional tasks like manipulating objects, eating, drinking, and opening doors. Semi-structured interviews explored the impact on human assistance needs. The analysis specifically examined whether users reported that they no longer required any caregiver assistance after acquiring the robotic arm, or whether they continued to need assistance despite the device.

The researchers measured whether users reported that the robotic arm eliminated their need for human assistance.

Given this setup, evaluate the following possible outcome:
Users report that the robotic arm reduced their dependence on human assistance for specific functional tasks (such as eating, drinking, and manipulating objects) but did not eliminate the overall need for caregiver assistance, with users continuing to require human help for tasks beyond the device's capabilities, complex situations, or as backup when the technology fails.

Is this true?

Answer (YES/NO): YES